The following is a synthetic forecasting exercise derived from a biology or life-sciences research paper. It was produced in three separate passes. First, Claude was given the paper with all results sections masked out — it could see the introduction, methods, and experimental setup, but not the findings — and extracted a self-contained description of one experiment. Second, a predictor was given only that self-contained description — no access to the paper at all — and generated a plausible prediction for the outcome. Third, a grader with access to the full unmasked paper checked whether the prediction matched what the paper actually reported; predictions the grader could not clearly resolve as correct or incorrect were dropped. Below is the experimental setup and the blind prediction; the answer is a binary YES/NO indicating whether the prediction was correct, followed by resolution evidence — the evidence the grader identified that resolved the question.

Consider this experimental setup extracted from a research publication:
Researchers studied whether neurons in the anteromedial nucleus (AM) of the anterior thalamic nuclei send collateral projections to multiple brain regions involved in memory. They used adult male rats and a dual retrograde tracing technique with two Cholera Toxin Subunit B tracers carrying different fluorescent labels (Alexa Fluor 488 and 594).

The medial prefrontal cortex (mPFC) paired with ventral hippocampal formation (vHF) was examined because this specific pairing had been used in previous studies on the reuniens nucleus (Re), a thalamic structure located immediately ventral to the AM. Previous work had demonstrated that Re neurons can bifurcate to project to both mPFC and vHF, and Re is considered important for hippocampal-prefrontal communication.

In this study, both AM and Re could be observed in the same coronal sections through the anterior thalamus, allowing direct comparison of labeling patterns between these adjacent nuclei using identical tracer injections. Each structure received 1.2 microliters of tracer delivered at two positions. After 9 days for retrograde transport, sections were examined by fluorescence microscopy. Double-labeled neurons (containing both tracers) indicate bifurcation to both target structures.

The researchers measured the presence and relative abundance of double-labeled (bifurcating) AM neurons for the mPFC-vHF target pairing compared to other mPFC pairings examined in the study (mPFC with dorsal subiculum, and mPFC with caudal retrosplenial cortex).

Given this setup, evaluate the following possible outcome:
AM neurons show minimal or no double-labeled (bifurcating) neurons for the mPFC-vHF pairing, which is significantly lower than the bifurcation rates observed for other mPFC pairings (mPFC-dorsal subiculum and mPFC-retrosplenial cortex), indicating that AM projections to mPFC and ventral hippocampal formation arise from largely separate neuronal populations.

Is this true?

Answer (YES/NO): YES